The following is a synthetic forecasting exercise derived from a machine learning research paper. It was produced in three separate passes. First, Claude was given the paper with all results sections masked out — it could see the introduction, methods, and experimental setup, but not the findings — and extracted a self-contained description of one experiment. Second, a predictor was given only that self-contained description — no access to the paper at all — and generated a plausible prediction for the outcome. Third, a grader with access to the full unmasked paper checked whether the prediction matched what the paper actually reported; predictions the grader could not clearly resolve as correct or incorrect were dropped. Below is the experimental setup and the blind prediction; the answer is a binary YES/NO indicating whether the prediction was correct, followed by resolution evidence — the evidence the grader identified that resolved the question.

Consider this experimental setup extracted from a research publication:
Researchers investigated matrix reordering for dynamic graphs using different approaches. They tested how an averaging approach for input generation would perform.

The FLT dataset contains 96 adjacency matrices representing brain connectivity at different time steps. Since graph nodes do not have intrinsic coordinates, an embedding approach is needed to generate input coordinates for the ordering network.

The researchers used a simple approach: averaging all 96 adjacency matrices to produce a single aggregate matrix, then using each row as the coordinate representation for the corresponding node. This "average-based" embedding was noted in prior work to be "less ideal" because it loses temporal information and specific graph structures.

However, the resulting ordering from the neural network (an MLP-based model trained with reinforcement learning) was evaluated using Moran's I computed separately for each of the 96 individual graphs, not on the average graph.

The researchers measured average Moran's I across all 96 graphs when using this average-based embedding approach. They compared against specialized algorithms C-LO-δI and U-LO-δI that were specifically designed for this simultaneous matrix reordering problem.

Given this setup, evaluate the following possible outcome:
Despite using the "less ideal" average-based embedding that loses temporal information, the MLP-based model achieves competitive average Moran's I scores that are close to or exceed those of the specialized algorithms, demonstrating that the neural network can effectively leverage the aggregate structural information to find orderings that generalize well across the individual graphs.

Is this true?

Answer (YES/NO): YES